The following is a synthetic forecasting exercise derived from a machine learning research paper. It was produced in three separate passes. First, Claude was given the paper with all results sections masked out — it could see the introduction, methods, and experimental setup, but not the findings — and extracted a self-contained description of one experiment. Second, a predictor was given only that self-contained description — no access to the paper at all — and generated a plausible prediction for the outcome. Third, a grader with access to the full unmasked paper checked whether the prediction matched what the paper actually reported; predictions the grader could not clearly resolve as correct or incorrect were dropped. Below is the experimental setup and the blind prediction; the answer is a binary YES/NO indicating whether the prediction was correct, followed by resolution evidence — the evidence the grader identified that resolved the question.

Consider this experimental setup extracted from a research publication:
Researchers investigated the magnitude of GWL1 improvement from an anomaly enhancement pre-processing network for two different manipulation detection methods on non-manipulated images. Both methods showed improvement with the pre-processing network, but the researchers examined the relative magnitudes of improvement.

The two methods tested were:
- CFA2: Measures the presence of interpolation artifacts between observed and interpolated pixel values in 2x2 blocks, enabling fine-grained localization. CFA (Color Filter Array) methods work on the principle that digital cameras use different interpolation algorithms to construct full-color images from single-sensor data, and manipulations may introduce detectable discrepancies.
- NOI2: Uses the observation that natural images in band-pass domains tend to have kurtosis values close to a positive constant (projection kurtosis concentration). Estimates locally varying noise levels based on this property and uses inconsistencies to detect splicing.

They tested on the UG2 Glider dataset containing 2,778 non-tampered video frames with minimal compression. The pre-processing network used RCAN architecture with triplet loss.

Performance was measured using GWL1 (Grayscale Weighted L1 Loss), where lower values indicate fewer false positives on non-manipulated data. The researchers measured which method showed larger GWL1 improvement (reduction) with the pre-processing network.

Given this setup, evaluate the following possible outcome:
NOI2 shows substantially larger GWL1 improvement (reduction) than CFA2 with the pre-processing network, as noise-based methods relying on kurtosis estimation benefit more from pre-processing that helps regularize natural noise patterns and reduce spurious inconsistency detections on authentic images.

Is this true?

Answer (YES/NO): NO